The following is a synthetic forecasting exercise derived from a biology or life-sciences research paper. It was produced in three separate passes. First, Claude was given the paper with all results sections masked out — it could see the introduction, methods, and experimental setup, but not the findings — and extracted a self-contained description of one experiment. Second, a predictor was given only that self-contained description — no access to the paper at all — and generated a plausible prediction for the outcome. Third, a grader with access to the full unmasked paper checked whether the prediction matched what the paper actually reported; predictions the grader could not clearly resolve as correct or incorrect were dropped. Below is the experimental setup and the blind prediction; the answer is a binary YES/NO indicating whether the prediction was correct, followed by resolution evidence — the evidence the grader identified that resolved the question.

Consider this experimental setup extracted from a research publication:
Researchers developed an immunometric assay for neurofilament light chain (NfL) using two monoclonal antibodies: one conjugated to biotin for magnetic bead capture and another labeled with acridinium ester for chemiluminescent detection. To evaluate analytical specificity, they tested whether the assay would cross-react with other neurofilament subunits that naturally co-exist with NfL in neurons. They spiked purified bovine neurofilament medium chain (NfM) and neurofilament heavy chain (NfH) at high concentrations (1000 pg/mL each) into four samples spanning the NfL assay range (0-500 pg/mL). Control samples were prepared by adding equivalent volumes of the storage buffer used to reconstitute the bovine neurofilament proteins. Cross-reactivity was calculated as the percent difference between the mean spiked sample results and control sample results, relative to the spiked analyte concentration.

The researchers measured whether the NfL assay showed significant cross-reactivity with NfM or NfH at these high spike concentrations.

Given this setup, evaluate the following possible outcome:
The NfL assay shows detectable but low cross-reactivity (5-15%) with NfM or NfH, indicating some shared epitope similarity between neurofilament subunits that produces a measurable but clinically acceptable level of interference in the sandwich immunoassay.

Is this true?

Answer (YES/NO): NO